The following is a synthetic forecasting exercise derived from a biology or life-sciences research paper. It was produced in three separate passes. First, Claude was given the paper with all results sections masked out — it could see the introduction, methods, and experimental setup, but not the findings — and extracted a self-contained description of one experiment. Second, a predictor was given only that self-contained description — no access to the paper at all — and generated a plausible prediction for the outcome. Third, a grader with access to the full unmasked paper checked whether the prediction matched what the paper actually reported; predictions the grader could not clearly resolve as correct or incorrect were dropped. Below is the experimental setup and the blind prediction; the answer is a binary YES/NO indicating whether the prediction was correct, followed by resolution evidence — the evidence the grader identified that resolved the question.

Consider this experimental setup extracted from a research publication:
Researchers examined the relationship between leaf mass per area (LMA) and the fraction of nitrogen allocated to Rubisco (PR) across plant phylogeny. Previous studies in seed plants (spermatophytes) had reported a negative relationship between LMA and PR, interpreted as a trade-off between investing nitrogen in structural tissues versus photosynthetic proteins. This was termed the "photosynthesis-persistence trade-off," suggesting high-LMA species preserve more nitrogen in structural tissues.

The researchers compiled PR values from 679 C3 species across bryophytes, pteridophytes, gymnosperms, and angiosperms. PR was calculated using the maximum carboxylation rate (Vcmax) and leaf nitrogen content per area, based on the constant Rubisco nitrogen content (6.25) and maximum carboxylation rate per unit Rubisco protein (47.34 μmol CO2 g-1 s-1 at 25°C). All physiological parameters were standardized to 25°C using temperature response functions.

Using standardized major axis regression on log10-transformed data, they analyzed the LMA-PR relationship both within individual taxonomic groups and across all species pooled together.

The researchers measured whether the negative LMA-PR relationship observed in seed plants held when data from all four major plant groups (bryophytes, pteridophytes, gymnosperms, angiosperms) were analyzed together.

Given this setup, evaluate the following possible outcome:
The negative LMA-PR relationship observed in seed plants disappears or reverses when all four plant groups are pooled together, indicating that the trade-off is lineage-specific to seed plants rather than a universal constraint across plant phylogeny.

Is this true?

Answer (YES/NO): NO